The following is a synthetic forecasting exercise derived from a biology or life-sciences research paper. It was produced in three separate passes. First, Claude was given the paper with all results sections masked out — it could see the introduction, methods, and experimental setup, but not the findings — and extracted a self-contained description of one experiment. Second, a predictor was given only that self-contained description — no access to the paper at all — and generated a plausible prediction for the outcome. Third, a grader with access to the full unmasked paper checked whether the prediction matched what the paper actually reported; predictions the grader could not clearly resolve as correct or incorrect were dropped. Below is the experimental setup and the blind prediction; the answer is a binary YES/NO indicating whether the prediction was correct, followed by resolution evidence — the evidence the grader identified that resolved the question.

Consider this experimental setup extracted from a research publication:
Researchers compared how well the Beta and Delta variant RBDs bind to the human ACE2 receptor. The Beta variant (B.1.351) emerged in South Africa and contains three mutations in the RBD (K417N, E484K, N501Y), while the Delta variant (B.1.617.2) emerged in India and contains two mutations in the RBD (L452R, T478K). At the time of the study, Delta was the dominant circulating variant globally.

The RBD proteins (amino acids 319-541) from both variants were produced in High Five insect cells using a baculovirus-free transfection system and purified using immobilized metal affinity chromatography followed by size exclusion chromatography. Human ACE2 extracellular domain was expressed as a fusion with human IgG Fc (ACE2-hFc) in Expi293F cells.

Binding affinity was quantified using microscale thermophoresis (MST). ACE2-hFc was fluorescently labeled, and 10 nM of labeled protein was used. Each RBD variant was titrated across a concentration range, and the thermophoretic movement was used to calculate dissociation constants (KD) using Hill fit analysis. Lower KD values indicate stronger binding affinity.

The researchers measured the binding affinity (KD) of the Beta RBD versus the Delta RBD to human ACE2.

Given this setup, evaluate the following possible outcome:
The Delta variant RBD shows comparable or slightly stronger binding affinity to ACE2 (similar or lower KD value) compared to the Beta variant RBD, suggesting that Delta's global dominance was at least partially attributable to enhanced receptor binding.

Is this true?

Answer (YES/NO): NO